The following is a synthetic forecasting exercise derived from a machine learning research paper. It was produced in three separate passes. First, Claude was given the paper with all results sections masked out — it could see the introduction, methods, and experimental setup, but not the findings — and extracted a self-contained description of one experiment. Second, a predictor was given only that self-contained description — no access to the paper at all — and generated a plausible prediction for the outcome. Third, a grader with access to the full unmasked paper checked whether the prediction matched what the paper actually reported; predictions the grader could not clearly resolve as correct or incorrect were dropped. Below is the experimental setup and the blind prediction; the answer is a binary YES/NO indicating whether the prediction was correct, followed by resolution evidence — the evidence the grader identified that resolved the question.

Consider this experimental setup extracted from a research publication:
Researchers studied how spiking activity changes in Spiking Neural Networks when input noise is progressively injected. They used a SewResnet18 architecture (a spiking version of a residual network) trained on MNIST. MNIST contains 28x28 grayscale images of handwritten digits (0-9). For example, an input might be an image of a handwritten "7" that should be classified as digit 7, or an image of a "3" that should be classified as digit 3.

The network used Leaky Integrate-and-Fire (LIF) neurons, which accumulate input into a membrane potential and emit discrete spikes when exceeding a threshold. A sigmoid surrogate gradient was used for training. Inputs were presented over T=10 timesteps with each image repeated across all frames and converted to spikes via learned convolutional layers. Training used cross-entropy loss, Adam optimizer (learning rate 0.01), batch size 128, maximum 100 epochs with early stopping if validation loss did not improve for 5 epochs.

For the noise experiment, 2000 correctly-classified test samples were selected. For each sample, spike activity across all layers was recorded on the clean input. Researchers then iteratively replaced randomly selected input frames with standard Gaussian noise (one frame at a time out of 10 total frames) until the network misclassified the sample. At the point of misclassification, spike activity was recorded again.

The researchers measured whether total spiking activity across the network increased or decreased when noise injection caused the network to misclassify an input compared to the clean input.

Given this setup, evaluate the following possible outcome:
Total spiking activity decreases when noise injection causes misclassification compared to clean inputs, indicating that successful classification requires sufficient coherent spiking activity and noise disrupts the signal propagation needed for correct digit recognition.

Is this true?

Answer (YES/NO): NO